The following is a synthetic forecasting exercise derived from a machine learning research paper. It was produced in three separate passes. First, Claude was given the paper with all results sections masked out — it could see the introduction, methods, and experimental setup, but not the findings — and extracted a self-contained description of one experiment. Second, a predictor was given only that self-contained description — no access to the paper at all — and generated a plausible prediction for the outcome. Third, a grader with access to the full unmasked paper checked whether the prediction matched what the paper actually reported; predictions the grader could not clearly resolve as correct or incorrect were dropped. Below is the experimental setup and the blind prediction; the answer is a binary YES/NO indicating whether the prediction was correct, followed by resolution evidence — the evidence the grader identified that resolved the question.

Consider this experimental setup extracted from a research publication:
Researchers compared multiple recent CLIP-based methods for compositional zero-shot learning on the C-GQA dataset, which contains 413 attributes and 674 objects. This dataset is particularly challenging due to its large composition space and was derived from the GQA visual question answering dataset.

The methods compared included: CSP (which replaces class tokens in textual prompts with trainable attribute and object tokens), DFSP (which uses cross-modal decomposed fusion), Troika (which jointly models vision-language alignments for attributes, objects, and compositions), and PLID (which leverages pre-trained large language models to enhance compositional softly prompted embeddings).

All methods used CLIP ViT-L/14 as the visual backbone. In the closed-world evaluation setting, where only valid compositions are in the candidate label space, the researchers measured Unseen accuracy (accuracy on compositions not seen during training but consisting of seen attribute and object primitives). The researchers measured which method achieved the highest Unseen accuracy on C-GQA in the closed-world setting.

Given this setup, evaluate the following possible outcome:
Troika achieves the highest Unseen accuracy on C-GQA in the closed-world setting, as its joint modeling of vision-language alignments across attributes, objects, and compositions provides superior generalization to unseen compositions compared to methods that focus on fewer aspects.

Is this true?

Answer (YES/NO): NO